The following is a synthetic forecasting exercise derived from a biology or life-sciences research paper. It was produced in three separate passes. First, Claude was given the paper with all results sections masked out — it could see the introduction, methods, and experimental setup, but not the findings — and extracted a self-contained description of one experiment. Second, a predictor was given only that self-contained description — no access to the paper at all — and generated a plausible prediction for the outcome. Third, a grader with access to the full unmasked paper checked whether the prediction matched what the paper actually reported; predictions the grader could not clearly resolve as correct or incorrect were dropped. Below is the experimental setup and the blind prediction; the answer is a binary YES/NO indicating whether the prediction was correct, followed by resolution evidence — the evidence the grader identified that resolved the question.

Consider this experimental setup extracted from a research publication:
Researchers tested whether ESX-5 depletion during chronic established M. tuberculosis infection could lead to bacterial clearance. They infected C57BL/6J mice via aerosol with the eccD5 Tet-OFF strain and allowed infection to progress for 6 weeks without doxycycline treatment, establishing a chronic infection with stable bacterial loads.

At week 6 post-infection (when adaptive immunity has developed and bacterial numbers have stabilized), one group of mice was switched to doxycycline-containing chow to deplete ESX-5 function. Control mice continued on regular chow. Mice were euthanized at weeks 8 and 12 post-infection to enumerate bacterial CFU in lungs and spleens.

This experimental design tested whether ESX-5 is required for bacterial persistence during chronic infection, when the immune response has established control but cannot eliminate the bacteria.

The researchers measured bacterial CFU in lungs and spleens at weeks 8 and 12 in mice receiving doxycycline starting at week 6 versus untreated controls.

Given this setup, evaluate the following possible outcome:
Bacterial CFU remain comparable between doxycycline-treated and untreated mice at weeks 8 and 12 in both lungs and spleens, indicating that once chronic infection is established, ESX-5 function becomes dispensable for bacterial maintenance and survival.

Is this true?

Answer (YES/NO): NO